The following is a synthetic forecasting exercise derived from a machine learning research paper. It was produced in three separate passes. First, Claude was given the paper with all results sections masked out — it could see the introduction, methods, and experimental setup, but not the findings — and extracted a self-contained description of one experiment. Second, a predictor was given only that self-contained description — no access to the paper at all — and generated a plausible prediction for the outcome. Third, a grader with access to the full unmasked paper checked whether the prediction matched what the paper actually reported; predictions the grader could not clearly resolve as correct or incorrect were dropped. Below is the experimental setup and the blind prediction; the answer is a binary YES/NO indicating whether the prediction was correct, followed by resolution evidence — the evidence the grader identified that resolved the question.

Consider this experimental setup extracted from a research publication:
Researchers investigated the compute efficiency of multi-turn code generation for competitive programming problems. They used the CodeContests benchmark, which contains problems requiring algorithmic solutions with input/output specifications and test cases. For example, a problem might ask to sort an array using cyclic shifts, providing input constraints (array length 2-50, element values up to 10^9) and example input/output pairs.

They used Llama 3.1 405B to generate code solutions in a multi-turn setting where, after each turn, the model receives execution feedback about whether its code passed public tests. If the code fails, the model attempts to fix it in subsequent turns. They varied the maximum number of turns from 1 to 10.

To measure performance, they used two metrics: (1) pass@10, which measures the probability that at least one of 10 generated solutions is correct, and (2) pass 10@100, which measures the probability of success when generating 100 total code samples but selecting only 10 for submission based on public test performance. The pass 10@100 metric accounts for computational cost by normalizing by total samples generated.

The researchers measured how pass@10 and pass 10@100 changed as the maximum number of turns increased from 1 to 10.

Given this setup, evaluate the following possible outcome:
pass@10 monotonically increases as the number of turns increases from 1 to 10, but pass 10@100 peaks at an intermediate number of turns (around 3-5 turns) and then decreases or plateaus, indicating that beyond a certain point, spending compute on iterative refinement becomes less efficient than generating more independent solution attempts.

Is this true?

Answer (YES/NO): YES